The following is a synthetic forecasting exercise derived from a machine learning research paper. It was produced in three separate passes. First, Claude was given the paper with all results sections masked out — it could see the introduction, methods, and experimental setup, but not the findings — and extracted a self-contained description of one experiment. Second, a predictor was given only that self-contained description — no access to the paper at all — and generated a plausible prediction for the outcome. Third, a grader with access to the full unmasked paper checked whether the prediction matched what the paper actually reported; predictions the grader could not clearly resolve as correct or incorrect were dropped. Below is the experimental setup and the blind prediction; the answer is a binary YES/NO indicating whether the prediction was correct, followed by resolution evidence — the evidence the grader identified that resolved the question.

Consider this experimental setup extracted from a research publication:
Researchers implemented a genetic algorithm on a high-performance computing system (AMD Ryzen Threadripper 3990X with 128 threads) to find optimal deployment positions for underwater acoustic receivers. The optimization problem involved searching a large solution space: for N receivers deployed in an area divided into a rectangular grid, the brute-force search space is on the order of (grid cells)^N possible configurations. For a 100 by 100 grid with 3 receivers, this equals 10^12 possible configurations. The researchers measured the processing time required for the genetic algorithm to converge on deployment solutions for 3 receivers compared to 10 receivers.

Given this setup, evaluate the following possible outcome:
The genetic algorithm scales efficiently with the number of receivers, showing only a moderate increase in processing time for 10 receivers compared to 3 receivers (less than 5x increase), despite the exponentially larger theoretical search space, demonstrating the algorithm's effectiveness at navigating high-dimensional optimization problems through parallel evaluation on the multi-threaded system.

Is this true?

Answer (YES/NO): NO